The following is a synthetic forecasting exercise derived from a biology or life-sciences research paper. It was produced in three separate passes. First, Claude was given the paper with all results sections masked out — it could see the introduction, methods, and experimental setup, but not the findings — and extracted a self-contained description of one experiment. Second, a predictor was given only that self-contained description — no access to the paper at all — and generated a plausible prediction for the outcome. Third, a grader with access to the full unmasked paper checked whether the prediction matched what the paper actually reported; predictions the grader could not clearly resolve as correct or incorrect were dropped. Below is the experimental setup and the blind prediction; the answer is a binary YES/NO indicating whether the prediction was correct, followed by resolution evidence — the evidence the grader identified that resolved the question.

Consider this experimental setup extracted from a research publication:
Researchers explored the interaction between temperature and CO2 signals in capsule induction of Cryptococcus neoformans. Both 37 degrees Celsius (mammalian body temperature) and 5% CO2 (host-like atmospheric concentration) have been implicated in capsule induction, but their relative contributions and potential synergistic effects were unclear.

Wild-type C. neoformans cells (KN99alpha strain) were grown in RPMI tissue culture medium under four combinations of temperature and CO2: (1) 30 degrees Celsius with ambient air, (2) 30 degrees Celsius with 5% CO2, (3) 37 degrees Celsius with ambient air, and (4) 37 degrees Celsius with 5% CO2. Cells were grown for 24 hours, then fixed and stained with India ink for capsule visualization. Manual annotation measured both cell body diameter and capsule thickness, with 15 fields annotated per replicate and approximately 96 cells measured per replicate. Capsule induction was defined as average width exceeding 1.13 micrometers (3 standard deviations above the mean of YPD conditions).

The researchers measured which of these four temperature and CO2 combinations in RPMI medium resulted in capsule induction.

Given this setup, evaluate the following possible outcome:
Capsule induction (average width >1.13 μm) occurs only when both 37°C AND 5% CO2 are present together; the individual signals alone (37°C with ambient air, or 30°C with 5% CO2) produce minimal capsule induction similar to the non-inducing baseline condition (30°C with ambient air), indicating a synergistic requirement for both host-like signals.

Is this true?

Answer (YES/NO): NO